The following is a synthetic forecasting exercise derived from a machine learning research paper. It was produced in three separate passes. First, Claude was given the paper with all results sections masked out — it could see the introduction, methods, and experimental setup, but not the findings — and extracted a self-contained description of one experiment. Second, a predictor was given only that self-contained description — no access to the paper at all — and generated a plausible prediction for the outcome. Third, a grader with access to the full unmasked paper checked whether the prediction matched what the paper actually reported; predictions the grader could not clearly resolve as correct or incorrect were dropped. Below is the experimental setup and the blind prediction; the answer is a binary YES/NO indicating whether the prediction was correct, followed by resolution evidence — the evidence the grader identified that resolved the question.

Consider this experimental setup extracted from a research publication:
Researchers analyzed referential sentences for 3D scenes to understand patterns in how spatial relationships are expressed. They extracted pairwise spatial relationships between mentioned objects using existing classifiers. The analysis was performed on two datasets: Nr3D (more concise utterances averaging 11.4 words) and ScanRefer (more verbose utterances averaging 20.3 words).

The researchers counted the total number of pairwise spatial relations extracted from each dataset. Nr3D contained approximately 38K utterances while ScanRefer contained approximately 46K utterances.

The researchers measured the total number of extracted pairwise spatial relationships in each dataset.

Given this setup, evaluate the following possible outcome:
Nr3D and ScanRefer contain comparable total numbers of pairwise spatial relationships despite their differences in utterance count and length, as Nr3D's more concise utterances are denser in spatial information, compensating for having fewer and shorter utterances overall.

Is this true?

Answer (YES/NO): NO